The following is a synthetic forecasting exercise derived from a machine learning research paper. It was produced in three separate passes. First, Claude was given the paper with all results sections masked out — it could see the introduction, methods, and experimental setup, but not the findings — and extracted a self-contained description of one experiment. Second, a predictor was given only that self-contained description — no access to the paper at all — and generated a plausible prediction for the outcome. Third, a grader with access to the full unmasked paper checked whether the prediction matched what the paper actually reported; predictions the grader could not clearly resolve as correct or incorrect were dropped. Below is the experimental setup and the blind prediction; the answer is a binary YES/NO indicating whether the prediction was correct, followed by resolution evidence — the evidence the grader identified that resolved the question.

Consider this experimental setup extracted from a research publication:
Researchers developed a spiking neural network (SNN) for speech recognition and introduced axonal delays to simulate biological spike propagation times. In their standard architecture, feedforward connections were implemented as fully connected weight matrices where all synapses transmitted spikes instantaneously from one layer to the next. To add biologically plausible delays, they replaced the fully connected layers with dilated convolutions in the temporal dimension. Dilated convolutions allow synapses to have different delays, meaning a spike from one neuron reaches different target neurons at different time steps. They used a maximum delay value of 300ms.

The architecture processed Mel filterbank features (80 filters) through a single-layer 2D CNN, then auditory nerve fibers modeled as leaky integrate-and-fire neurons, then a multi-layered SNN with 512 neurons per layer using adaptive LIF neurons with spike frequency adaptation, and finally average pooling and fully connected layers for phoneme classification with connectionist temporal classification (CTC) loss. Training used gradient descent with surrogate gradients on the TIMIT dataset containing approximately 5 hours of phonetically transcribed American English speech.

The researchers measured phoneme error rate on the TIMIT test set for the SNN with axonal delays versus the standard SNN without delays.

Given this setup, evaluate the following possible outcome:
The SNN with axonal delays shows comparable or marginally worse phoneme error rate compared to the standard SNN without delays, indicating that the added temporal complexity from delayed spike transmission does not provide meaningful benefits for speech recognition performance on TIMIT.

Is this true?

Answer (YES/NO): YES